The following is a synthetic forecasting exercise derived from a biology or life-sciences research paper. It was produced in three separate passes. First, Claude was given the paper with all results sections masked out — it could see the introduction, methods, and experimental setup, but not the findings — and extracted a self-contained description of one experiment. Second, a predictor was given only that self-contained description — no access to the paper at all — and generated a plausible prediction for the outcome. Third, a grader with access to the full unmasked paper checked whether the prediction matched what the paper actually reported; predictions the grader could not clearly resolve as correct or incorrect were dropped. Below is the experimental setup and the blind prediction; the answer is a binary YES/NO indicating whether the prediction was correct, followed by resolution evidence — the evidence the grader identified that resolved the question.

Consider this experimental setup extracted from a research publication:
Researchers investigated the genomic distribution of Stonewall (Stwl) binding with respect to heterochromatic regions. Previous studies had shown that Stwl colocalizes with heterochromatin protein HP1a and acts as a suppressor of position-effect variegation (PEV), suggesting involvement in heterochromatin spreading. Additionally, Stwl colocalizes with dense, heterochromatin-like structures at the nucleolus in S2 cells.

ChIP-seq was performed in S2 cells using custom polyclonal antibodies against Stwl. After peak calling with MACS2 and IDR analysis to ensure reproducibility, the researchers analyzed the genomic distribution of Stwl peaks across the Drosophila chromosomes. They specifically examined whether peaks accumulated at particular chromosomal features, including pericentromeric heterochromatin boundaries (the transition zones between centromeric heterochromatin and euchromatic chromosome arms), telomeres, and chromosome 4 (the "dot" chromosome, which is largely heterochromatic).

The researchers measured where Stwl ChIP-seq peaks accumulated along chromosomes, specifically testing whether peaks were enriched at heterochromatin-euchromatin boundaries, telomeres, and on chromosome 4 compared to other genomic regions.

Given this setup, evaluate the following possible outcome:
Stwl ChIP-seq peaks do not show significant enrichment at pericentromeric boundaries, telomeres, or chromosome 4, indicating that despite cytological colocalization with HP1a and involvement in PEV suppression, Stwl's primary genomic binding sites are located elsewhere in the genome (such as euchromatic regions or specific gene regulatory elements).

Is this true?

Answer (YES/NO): NO